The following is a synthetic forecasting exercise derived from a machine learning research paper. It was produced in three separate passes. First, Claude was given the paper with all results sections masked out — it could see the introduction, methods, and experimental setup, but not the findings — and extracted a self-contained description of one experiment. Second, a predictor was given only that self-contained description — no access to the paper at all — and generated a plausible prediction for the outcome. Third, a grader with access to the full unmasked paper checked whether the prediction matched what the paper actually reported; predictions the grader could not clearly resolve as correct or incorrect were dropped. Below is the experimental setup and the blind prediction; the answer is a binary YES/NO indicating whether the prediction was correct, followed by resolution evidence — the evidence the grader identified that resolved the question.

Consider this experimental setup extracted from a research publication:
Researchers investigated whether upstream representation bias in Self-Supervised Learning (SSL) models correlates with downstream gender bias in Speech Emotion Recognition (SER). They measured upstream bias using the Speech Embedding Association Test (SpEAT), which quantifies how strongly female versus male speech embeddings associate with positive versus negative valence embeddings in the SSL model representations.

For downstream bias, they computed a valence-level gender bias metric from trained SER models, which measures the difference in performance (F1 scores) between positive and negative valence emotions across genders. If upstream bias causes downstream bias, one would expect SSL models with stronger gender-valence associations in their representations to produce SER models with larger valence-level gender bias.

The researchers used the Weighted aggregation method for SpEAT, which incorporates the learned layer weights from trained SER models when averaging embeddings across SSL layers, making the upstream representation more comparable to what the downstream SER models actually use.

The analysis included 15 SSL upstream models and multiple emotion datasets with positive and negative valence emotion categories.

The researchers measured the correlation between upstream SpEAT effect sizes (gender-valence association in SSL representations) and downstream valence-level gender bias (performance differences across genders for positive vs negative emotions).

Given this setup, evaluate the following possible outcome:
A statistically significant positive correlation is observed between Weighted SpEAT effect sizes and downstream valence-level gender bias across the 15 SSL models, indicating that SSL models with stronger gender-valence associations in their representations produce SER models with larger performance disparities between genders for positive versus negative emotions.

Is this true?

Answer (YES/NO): NO